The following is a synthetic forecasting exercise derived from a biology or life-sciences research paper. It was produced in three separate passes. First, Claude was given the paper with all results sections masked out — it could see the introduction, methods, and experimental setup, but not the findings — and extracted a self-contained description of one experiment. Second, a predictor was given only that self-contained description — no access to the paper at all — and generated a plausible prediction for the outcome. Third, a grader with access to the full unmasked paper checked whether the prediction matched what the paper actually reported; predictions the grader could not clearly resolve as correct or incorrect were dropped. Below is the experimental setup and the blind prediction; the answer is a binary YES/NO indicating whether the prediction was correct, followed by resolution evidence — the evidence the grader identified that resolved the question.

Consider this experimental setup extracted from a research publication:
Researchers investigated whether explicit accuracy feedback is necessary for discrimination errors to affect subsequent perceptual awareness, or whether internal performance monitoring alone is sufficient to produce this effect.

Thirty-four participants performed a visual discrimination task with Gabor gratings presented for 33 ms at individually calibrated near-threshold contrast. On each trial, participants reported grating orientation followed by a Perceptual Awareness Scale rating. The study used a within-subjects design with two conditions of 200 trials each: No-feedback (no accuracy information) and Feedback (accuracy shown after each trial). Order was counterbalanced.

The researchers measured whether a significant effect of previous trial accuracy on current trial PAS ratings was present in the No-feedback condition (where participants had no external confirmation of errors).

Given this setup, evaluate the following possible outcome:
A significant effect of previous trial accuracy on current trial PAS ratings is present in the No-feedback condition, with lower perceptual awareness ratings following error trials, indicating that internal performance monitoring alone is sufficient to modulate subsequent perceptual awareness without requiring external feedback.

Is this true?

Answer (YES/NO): YES